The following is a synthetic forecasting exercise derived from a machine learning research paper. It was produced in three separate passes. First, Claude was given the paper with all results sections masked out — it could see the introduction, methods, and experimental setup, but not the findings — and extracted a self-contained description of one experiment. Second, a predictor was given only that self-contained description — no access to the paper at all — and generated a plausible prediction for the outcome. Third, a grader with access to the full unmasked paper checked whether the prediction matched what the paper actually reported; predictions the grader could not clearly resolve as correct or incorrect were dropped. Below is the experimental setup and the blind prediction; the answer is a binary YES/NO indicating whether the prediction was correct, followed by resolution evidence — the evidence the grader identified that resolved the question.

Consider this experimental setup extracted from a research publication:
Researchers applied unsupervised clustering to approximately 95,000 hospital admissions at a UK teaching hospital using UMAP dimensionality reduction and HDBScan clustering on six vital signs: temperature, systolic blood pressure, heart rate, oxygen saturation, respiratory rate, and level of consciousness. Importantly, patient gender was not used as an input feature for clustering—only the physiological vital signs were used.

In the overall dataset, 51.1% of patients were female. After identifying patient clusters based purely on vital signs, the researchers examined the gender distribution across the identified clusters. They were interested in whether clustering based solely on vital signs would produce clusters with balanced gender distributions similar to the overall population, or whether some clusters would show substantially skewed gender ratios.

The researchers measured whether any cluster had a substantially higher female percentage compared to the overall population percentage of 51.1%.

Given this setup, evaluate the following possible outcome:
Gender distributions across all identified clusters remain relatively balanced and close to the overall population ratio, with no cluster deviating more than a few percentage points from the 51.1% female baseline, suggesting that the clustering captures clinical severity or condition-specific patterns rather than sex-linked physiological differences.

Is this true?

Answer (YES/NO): NO